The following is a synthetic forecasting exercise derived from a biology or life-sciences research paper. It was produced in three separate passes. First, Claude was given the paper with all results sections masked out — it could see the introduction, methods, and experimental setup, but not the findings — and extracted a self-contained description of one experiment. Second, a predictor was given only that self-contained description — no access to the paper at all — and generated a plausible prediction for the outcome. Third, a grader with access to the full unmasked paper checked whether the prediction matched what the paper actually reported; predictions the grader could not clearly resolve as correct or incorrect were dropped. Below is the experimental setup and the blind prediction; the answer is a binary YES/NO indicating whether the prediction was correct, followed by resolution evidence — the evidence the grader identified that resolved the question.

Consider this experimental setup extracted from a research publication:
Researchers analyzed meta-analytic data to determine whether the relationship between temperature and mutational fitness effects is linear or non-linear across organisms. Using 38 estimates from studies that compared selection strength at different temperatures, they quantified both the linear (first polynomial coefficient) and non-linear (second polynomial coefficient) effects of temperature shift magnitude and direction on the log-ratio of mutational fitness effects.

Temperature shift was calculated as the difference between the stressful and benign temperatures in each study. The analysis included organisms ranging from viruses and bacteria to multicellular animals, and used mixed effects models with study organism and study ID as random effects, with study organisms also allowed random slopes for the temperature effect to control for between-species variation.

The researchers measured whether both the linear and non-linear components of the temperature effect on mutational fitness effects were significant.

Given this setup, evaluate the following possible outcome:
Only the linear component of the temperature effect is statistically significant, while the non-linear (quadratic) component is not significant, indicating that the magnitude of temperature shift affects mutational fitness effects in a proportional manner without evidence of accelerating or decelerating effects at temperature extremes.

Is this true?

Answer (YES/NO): NO